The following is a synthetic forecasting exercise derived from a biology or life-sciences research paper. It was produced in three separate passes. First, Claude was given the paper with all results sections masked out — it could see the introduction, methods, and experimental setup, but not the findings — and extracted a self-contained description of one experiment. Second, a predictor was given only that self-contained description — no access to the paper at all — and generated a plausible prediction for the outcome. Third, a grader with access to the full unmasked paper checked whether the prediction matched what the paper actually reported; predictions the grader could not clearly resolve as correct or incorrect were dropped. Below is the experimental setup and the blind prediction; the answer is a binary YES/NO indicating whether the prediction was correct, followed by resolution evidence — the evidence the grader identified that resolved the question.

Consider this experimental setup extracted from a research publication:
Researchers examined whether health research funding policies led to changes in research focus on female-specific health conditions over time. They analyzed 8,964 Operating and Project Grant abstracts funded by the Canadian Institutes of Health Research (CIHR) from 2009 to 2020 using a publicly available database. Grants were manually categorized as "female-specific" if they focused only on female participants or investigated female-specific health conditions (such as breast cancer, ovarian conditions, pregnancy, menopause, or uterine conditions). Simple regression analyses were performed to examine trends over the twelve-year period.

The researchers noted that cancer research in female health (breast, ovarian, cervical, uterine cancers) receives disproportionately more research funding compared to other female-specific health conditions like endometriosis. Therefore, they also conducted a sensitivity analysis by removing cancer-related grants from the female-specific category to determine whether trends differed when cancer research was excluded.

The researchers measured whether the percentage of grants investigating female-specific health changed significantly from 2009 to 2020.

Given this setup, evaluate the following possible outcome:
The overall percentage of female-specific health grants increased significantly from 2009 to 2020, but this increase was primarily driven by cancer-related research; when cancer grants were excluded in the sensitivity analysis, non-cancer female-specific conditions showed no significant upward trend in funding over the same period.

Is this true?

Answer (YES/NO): NO